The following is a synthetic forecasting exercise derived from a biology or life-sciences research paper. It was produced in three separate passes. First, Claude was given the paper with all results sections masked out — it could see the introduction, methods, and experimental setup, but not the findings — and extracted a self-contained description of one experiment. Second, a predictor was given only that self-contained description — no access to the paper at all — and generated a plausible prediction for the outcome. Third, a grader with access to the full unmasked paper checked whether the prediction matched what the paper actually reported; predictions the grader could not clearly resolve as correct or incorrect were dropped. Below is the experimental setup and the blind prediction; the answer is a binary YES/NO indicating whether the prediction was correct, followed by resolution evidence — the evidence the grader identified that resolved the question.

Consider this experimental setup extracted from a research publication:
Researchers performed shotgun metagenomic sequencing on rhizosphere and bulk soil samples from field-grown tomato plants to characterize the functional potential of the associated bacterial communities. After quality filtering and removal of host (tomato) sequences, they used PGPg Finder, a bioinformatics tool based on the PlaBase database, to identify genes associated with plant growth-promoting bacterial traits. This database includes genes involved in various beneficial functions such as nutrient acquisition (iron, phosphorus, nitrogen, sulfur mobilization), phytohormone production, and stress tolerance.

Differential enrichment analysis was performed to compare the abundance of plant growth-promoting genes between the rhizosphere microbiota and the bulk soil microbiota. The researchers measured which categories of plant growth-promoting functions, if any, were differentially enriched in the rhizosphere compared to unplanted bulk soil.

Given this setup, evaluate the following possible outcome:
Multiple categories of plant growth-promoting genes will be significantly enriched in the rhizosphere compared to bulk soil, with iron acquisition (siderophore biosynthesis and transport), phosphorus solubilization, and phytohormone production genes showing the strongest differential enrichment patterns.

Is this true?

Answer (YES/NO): NO